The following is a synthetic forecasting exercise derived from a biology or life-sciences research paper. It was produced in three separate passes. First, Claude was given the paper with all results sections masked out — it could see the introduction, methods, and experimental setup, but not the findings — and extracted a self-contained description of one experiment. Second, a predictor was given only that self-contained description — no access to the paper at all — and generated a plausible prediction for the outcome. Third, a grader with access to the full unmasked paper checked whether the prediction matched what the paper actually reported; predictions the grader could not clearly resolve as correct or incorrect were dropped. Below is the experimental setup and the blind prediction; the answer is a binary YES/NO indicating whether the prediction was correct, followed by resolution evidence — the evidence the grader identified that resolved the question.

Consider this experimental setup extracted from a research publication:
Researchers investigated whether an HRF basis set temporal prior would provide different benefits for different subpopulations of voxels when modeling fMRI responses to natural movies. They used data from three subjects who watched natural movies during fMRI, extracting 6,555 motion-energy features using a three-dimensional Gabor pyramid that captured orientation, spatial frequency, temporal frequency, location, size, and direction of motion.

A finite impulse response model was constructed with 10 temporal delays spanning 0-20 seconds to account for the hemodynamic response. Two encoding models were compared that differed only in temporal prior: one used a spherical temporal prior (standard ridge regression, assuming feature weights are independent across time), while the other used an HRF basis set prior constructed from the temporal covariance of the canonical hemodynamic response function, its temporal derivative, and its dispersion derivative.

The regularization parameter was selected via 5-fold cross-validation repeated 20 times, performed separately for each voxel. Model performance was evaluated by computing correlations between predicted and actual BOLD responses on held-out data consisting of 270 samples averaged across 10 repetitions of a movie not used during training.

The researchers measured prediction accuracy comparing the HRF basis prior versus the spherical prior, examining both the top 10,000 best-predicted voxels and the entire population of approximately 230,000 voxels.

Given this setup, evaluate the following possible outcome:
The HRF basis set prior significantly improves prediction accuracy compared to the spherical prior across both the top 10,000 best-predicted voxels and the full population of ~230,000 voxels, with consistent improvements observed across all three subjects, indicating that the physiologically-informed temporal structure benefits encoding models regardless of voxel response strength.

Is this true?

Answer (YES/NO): NO